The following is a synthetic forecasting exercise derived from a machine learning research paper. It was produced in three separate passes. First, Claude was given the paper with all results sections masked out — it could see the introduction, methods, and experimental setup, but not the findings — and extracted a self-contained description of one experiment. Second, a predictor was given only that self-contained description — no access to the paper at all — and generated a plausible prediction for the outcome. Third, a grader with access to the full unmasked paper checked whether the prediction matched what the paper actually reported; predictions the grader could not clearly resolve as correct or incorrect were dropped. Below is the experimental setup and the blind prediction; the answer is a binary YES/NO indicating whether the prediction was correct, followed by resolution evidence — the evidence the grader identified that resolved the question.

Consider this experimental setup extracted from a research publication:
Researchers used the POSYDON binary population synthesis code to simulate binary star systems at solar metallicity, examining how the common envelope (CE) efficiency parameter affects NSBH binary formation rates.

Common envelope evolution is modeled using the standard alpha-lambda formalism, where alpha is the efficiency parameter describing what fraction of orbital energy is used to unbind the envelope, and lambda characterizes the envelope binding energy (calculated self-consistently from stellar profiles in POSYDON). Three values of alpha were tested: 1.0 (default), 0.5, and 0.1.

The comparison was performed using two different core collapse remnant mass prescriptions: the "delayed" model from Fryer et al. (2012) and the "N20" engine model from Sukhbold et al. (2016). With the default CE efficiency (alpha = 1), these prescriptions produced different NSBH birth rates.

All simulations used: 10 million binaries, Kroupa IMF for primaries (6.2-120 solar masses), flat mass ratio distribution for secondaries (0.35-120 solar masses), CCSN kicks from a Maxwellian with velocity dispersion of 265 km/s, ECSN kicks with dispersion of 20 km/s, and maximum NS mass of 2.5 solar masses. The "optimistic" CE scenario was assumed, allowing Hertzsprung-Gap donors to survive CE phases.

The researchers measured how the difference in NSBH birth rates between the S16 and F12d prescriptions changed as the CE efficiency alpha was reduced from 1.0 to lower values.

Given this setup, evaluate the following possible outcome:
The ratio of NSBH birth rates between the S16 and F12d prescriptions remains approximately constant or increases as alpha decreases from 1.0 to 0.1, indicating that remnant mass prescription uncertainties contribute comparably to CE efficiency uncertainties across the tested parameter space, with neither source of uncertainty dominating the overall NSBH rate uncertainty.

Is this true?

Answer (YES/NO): NO